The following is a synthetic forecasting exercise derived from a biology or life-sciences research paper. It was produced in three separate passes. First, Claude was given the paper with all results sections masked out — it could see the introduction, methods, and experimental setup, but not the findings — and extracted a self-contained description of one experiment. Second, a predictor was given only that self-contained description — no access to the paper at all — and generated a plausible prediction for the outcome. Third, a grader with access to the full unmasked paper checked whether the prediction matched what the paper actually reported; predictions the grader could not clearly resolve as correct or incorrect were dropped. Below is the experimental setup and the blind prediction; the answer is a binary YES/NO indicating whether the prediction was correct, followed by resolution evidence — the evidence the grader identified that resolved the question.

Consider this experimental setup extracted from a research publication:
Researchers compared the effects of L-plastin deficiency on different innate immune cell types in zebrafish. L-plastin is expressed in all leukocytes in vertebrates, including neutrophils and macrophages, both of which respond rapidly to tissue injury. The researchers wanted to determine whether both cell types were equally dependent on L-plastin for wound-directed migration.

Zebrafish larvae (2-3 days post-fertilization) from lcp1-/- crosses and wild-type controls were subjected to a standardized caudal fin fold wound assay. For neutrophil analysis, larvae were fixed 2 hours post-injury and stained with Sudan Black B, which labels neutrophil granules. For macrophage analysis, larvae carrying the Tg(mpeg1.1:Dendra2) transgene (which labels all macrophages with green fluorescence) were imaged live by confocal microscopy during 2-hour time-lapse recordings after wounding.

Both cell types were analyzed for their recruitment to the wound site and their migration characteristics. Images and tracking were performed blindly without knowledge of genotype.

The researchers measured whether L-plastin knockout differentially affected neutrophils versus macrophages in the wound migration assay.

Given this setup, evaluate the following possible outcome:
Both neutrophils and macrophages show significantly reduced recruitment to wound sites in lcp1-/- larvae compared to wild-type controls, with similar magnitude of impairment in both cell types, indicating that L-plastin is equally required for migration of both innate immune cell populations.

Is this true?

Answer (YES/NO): NO